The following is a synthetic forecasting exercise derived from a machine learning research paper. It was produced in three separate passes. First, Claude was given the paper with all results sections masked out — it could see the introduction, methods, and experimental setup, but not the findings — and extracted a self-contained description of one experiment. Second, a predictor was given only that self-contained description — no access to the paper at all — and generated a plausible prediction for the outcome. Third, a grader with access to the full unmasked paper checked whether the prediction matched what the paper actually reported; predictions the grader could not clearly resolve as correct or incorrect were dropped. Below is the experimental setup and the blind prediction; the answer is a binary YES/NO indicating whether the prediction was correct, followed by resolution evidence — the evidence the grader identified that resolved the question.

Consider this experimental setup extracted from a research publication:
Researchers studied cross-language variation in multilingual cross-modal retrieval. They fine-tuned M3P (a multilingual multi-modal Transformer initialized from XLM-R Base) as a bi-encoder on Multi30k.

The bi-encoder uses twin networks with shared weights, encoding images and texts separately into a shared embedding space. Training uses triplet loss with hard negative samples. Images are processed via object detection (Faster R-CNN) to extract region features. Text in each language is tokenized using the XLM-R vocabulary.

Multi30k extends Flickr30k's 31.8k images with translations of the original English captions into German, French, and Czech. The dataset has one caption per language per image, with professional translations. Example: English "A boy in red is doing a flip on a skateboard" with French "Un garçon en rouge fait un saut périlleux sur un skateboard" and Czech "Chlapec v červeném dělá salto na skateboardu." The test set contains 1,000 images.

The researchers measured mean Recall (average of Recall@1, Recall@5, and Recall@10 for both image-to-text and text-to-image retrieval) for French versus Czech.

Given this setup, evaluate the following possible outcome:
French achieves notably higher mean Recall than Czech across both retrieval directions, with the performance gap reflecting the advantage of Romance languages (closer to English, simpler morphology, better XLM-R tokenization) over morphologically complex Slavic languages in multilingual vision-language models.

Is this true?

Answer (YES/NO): NO